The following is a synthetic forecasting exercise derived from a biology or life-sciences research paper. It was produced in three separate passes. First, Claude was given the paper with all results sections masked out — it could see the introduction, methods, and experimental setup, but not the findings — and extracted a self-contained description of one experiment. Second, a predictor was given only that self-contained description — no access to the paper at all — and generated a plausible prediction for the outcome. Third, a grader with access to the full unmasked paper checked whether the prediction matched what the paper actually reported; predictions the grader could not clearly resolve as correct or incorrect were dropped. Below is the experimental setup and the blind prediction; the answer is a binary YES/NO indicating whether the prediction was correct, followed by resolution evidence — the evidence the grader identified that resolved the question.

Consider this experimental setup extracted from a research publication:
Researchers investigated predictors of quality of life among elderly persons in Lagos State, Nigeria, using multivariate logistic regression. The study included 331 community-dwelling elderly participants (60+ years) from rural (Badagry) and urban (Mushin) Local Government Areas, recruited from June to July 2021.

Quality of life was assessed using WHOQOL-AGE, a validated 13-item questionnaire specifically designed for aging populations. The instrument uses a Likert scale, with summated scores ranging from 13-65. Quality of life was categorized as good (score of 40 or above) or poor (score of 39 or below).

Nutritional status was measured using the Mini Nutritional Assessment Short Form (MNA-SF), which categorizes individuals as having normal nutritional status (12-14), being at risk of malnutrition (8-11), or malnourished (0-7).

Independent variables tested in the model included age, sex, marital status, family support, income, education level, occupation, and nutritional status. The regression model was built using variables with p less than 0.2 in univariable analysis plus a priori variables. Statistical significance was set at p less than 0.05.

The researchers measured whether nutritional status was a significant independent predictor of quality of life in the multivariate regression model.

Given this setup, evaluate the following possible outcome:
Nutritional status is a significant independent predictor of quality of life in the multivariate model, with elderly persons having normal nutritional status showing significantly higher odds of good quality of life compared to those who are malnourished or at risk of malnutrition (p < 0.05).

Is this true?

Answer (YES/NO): NO